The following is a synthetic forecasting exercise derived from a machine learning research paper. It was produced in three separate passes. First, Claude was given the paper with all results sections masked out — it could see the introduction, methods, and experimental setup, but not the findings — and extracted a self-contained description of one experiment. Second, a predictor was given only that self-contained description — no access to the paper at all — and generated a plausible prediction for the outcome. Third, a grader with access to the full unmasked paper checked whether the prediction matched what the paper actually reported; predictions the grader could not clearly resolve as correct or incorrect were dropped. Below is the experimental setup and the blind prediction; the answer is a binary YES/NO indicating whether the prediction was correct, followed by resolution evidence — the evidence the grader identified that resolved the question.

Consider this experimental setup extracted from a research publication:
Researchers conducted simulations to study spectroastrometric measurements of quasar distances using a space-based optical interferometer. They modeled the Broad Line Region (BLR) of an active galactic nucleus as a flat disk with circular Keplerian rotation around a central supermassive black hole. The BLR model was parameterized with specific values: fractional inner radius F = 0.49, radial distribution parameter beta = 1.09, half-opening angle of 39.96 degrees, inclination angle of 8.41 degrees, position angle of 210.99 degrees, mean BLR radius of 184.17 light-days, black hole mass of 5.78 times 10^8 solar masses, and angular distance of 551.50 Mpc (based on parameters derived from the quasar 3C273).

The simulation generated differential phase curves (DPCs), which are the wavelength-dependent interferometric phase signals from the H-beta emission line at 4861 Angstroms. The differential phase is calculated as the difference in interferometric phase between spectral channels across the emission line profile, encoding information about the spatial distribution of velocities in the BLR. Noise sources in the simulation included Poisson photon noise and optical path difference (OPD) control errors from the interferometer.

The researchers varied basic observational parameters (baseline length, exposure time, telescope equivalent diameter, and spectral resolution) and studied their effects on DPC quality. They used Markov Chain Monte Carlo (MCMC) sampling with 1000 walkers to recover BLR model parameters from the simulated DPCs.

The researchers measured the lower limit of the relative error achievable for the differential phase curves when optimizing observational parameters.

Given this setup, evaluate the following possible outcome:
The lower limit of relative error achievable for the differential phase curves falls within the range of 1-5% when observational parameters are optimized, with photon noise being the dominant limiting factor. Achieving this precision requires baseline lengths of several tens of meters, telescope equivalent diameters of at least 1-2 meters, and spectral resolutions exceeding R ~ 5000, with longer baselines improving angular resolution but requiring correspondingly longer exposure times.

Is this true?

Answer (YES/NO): YES